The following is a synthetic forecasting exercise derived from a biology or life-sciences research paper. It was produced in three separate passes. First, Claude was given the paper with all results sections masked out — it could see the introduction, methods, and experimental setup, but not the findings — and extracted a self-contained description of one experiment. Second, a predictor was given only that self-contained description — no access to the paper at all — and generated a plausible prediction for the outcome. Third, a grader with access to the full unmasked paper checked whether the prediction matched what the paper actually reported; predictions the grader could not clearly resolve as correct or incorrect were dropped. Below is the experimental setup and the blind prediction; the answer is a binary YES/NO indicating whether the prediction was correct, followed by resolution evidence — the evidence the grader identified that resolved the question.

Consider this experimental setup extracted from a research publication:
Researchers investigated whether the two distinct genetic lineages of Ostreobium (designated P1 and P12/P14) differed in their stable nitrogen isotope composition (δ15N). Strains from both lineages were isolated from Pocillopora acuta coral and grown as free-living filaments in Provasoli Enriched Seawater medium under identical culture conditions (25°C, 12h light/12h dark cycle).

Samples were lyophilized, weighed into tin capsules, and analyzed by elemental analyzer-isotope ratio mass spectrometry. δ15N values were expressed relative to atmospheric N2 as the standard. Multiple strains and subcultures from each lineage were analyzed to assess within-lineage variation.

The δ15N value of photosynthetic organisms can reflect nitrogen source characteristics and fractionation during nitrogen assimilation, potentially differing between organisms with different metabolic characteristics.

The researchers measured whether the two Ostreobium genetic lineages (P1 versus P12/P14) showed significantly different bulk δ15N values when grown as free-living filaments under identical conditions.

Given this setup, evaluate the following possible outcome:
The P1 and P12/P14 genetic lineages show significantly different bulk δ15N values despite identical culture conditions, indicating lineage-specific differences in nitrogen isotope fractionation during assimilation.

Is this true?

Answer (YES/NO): YES